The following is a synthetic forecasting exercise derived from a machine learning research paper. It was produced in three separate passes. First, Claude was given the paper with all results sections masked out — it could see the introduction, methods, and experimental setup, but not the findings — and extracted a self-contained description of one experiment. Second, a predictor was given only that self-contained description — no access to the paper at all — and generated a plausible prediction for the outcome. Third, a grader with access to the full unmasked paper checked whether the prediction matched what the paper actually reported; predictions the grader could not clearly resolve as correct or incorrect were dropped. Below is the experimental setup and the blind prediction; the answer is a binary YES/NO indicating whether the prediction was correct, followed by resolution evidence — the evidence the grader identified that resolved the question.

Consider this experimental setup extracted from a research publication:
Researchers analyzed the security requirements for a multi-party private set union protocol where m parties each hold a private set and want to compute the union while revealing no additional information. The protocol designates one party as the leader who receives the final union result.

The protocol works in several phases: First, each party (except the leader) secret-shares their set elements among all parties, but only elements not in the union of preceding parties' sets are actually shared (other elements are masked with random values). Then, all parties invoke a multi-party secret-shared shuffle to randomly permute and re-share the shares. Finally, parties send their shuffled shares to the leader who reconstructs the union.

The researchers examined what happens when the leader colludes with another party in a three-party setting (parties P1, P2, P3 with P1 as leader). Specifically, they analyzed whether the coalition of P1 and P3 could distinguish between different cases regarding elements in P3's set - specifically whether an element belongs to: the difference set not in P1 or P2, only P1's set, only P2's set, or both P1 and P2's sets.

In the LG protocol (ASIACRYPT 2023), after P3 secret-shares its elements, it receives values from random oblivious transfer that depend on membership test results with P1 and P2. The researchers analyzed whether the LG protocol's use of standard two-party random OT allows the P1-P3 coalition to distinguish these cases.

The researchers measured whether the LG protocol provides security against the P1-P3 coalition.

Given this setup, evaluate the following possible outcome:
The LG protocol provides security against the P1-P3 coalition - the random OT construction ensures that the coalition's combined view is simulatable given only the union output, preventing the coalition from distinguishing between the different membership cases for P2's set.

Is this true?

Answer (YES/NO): NO